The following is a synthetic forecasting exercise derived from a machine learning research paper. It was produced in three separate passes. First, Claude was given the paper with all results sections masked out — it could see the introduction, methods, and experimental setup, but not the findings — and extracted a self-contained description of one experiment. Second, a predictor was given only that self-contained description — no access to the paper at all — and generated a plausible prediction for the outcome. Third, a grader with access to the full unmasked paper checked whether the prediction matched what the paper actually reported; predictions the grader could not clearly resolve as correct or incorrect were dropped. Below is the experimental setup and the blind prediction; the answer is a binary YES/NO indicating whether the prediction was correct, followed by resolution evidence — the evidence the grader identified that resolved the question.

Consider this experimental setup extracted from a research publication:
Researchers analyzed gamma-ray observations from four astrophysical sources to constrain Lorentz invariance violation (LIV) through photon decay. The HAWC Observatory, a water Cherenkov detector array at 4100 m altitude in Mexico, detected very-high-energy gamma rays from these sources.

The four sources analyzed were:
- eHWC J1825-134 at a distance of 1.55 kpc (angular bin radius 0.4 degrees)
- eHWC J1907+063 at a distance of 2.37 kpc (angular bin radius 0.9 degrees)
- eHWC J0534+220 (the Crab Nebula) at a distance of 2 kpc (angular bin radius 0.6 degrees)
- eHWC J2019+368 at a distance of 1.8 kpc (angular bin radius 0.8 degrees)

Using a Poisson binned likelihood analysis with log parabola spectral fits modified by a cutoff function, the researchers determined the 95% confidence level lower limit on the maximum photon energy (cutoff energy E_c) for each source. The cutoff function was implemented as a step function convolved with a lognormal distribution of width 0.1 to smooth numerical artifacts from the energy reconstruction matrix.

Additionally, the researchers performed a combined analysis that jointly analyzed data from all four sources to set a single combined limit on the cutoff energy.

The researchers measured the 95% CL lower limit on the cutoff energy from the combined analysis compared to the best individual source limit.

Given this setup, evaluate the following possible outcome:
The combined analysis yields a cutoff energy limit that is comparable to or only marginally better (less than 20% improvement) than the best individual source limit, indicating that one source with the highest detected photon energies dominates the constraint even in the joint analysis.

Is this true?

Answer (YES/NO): YES